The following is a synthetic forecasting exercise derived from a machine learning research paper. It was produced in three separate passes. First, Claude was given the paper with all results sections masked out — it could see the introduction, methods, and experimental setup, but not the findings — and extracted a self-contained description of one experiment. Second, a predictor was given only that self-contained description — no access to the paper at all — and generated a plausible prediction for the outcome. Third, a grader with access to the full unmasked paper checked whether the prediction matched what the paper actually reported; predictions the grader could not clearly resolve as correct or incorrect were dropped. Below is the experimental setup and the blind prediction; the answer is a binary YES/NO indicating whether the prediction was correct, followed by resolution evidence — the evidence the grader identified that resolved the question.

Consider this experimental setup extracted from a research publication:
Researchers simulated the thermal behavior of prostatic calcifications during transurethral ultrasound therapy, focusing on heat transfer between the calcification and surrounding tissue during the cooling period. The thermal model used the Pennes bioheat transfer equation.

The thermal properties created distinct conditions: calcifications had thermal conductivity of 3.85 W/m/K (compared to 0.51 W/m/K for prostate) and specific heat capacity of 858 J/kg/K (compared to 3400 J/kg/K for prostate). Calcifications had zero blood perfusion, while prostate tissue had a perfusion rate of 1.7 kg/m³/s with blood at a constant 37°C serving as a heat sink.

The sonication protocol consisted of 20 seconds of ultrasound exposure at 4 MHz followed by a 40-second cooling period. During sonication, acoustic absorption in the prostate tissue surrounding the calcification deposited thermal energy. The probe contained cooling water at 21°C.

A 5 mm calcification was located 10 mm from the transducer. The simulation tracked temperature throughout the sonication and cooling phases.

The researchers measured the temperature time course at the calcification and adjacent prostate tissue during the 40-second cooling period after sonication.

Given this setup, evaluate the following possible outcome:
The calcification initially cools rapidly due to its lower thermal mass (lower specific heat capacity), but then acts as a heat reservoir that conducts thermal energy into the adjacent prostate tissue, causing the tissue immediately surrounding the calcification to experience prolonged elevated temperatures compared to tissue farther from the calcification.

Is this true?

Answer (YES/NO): NO